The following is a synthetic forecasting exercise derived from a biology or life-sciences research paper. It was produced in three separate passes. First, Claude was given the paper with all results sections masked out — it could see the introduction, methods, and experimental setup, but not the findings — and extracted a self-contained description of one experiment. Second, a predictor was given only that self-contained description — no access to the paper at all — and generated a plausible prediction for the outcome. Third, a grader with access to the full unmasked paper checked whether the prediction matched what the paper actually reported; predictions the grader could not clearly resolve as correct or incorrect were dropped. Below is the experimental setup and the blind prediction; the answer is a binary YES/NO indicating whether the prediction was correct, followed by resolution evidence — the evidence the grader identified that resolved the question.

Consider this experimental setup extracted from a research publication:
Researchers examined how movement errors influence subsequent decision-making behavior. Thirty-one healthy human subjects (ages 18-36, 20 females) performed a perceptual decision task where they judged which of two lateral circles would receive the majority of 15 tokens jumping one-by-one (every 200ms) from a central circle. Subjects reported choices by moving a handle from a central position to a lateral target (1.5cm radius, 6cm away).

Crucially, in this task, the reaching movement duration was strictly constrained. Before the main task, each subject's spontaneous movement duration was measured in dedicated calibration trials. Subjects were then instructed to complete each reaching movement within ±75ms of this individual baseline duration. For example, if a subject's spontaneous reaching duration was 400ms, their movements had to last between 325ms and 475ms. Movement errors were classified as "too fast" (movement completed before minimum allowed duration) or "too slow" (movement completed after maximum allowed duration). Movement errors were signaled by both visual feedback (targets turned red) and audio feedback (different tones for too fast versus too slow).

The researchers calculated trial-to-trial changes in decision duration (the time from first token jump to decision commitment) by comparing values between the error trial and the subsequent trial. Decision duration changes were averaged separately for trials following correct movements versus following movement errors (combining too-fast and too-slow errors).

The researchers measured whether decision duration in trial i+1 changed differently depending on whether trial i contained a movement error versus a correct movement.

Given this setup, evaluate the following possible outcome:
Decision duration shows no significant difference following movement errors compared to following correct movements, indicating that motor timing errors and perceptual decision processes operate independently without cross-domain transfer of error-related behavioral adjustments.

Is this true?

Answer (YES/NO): NO